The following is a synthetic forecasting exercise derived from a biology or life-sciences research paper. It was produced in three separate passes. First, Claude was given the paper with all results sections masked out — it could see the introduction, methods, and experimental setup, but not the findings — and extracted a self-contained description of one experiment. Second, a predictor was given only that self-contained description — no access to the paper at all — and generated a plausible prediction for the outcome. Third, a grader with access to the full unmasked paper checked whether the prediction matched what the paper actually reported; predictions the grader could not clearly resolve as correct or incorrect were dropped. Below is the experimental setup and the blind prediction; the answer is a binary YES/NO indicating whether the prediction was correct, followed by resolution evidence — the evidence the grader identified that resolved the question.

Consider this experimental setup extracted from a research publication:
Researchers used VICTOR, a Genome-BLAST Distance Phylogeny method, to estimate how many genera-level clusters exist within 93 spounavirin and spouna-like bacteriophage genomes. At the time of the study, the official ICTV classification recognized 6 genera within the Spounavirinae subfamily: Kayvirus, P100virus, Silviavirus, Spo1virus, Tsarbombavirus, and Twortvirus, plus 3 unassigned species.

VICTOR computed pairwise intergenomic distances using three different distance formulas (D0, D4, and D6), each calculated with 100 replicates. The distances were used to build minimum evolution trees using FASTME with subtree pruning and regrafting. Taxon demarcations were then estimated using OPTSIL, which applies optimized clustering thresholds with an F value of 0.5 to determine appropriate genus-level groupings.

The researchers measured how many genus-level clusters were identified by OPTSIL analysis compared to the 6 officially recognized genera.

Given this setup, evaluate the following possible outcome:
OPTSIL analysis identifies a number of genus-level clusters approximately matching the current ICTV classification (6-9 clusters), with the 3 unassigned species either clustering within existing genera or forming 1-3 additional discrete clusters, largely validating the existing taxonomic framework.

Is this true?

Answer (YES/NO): NO